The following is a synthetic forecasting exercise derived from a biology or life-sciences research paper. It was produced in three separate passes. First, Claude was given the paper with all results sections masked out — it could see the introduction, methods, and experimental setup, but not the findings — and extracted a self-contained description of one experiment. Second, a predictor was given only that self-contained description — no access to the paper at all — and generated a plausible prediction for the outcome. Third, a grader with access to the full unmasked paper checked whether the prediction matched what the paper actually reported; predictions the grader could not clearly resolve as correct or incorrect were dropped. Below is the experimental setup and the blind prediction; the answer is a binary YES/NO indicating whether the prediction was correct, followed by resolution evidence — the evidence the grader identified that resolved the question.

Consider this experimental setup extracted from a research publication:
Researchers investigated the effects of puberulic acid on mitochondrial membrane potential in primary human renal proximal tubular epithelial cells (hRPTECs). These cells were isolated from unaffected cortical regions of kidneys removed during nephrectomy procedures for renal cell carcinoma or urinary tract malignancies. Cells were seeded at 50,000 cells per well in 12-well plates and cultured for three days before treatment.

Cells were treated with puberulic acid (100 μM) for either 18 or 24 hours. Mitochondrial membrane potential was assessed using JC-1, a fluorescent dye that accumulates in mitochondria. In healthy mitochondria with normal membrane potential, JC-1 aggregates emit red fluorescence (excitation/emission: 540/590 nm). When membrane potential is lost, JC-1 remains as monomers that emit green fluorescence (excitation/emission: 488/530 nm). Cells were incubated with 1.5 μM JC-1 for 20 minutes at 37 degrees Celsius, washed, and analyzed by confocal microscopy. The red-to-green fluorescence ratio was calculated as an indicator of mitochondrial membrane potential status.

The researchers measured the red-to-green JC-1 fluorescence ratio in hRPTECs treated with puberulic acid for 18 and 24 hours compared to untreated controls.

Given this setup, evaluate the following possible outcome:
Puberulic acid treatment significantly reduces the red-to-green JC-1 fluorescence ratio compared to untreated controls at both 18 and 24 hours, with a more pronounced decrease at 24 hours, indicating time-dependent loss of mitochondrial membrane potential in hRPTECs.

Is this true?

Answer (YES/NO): YES